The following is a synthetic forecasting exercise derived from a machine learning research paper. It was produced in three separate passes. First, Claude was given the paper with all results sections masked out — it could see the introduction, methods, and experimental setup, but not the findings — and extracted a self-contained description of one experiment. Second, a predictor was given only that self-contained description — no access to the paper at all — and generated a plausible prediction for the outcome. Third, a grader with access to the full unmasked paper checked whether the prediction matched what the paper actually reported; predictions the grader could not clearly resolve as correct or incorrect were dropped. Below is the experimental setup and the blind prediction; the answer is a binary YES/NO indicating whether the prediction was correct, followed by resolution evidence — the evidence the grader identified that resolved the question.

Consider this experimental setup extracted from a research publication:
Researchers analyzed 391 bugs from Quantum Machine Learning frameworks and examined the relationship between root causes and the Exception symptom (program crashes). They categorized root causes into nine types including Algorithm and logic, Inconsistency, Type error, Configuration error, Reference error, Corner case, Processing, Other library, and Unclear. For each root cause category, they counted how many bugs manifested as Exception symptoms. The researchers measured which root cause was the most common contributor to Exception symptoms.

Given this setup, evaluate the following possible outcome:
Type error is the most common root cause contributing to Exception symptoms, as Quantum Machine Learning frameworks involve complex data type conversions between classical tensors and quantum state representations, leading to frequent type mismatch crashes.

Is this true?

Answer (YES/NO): NO